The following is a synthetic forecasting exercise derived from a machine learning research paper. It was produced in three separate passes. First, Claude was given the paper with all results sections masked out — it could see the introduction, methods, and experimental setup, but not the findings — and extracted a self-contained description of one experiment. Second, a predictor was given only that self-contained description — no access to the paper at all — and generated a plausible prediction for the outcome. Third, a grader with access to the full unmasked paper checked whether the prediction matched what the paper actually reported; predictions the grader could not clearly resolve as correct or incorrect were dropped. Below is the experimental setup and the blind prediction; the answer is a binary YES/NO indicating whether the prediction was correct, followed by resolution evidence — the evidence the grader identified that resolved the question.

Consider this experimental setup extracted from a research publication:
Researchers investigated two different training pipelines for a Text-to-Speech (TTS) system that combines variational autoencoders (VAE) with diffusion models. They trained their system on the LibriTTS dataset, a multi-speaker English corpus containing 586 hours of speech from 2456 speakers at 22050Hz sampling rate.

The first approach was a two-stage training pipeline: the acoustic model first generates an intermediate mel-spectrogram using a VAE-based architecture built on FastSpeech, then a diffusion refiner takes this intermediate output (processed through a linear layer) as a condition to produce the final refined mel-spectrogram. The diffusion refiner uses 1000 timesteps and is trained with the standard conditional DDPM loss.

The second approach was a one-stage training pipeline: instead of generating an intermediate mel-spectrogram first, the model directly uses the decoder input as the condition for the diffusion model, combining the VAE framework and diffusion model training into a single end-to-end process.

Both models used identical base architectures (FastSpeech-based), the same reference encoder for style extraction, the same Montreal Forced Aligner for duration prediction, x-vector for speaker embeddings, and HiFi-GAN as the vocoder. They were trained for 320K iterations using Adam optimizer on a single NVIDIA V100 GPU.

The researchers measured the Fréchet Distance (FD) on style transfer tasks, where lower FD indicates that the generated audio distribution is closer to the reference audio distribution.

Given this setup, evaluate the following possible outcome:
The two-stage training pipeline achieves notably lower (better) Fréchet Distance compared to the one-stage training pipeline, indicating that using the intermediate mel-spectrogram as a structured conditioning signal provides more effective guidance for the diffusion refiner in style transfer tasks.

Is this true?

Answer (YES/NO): YES